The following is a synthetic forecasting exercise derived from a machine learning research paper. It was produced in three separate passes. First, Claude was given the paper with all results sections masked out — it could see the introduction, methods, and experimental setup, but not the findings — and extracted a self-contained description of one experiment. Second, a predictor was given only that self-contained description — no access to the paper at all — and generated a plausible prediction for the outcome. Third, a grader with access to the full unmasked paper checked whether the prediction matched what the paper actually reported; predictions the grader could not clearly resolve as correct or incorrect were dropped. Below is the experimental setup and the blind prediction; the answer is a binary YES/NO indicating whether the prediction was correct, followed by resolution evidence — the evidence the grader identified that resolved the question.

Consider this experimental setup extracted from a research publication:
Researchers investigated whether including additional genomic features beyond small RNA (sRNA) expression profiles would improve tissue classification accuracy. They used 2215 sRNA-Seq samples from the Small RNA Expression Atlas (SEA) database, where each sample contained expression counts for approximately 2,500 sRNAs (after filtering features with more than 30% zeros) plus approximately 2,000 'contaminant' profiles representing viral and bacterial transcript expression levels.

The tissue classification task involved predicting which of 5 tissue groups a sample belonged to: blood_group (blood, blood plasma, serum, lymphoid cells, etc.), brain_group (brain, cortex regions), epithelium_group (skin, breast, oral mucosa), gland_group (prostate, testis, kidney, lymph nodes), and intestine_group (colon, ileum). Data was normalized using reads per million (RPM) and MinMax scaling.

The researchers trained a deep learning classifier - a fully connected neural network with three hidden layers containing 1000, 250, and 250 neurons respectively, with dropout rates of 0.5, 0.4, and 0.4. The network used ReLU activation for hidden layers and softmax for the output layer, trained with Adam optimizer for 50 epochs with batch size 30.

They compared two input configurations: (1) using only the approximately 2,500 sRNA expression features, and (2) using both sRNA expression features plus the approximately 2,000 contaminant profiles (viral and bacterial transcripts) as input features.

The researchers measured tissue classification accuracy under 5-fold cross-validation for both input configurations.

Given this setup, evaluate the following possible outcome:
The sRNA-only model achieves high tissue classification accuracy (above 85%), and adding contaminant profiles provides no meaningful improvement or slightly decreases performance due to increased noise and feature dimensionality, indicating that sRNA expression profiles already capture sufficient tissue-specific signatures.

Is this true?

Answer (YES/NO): YES